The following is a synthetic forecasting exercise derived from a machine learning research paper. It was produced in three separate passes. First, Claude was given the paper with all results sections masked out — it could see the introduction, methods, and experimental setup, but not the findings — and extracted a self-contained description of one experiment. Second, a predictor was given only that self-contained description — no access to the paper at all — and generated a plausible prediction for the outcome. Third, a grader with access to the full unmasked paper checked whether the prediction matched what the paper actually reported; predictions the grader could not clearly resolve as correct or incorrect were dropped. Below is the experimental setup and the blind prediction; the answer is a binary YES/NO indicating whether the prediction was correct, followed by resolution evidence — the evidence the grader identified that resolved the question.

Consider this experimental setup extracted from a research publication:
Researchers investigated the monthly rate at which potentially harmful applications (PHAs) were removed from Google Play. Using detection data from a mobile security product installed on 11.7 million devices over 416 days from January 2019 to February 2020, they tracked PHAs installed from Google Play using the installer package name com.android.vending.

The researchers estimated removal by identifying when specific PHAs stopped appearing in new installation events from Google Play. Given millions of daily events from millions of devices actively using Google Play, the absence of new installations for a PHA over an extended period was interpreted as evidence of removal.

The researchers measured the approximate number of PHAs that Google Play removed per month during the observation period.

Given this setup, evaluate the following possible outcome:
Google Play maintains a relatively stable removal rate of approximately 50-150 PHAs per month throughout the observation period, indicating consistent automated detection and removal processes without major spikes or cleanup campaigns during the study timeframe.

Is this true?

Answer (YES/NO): NO